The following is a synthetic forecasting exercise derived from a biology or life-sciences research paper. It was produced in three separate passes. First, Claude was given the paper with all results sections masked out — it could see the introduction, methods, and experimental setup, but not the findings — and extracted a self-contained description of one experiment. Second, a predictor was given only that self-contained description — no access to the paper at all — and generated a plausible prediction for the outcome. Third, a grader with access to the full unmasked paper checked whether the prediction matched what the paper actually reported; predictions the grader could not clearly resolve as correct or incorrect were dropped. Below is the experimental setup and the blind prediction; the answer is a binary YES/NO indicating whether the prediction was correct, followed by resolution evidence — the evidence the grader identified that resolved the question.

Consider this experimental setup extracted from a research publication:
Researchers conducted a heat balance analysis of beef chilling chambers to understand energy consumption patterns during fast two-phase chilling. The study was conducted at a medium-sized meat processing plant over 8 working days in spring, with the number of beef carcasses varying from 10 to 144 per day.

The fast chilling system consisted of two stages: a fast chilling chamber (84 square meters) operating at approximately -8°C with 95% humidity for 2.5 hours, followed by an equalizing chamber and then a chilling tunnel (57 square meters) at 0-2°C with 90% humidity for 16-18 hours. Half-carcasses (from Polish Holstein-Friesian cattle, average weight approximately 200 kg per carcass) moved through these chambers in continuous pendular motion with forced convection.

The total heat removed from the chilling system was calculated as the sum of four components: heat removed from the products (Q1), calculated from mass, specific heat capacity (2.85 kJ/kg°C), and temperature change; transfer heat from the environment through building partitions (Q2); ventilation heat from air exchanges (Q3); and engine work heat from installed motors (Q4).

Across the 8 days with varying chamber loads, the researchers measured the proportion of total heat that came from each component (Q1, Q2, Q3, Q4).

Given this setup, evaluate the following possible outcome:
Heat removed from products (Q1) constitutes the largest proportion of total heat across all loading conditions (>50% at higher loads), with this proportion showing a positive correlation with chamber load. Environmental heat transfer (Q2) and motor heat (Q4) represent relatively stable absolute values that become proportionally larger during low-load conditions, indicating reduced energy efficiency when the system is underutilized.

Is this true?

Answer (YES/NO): YES